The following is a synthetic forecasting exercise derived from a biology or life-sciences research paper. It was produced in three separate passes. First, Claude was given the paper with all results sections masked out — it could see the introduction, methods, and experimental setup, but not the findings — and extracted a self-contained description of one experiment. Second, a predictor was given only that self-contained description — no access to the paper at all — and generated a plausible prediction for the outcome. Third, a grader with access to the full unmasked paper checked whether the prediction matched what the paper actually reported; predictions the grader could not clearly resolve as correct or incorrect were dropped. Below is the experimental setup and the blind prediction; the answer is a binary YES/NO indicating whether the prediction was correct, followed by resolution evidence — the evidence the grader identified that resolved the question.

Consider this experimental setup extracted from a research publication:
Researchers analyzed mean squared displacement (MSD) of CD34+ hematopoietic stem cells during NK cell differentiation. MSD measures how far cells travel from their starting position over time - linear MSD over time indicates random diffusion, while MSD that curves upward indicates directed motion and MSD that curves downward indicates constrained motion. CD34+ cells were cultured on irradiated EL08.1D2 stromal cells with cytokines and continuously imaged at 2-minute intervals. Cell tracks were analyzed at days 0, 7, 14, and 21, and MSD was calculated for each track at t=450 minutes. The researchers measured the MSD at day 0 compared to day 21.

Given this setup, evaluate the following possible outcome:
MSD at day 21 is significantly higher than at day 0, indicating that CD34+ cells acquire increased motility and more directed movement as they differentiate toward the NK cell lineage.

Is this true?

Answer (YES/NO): YES